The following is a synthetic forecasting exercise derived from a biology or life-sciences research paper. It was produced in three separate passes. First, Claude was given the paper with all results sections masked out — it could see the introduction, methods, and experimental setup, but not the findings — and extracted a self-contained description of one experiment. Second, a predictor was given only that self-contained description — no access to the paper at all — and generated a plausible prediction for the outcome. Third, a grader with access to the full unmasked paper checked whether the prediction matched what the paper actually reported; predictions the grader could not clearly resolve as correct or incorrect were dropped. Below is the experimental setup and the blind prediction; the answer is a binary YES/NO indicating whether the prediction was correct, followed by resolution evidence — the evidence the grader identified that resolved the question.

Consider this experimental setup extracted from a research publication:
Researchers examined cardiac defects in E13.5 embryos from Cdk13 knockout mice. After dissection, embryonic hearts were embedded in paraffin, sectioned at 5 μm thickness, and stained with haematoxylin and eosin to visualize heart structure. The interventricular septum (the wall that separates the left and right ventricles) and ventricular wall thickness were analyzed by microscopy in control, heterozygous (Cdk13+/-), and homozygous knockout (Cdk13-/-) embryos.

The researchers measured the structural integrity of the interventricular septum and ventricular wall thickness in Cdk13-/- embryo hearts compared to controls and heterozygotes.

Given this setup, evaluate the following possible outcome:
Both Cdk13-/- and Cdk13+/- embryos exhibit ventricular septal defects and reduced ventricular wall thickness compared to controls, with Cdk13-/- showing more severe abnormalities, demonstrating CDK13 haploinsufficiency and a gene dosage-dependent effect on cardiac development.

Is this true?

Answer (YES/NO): NO